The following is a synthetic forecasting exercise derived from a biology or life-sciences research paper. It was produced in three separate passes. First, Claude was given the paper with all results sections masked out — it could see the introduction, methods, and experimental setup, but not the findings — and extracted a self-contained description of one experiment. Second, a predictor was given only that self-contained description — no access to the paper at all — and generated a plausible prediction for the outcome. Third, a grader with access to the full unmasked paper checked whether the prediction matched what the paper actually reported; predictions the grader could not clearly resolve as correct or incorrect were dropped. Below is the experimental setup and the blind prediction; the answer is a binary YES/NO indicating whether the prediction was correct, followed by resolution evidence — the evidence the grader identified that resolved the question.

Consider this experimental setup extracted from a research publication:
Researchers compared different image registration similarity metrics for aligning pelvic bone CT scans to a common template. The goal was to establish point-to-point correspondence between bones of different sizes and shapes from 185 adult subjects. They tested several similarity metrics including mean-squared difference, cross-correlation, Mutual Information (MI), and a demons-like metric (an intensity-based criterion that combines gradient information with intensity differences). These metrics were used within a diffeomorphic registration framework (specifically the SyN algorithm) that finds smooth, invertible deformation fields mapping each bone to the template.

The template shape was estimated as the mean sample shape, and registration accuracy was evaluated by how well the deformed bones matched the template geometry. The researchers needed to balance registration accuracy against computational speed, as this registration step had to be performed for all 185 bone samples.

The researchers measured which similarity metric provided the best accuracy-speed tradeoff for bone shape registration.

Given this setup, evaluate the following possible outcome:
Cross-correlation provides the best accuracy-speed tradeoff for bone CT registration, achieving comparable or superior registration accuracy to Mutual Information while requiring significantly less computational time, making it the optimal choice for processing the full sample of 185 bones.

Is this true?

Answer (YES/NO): NO